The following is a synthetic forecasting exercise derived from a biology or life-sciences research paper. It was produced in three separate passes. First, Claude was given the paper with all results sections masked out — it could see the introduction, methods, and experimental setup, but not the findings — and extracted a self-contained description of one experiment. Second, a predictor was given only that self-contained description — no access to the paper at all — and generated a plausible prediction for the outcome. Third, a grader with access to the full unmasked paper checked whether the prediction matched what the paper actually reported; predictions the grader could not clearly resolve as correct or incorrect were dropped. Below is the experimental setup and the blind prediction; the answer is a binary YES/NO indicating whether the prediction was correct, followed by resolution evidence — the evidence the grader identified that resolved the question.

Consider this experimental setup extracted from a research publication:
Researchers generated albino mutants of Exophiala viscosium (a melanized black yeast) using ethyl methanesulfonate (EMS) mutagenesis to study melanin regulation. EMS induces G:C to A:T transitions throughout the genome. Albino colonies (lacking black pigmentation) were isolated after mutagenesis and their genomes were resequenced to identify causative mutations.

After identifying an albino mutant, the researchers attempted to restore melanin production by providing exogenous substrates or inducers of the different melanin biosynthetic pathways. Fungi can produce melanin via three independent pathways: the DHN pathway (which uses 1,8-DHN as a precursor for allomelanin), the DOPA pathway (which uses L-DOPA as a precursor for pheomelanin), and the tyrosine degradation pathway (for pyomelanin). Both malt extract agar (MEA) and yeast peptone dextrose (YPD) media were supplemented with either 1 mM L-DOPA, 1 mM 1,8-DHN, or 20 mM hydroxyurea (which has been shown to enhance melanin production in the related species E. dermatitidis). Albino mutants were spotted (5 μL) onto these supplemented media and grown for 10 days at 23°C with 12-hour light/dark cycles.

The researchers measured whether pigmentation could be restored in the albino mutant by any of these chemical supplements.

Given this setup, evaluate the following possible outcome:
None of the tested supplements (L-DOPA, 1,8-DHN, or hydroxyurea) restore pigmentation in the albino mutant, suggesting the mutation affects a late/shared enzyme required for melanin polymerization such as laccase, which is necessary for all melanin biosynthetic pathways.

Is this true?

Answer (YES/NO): NO